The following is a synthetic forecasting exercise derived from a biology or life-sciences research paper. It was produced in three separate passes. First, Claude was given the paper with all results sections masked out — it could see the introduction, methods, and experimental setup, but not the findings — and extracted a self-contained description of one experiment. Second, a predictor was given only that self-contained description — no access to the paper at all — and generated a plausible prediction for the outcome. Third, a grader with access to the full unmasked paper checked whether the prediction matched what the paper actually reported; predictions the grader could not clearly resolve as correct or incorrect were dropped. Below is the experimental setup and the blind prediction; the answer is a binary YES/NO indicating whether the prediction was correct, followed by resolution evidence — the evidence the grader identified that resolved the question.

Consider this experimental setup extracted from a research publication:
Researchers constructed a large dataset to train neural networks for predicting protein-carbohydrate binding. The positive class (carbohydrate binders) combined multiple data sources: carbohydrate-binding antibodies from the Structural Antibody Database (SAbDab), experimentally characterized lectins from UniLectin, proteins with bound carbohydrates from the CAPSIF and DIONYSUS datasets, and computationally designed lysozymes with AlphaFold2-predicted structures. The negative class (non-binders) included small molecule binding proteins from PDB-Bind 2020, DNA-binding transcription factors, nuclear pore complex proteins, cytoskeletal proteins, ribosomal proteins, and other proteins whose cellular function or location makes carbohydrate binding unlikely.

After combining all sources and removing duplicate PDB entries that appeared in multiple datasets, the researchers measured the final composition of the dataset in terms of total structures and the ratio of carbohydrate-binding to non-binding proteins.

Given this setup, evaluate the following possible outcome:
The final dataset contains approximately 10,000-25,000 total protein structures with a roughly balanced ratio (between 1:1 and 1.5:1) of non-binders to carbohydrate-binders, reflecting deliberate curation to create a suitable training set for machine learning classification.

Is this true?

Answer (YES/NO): NO